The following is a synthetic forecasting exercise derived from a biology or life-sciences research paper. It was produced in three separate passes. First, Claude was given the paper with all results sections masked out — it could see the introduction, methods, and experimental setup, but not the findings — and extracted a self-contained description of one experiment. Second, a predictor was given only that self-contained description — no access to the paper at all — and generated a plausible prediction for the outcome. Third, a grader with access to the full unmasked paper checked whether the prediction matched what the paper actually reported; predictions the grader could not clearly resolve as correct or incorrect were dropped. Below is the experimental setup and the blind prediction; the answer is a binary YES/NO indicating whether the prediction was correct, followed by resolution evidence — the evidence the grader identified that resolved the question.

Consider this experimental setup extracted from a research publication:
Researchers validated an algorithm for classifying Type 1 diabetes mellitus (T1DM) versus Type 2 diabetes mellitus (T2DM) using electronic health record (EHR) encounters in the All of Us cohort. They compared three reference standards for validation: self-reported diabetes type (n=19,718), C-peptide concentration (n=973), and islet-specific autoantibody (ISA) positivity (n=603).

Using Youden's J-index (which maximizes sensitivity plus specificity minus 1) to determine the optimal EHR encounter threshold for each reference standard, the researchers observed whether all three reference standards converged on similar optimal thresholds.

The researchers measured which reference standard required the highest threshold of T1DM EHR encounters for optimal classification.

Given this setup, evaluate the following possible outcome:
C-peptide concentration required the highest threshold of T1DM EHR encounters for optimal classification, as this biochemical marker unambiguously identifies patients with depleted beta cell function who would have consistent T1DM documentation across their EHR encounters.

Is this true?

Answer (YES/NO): NO